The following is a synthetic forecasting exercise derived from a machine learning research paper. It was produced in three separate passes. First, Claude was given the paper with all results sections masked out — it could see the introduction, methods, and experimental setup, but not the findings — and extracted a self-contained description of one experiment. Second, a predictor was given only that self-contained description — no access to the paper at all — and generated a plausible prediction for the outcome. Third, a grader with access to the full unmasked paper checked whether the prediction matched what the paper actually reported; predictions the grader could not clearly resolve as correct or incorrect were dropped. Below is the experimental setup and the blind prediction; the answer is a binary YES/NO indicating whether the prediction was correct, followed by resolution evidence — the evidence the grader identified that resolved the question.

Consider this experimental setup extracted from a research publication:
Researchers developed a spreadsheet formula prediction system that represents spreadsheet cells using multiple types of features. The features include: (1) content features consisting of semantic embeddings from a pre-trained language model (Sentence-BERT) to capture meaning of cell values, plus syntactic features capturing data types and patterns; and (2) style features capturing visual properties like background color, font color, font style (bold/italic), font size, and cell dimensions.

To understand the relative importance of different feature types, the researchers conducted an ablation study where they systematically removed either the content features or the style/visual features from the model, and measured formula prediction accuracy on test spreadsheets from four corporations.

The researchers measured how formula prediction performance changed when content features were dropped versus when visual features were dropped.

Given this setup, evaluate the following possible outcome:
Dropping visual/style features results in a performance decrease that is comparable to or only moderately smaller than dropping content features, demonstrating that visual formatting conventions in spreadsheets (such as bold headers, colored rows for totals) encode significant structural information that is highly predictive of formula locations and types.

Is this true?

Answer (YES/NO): NO